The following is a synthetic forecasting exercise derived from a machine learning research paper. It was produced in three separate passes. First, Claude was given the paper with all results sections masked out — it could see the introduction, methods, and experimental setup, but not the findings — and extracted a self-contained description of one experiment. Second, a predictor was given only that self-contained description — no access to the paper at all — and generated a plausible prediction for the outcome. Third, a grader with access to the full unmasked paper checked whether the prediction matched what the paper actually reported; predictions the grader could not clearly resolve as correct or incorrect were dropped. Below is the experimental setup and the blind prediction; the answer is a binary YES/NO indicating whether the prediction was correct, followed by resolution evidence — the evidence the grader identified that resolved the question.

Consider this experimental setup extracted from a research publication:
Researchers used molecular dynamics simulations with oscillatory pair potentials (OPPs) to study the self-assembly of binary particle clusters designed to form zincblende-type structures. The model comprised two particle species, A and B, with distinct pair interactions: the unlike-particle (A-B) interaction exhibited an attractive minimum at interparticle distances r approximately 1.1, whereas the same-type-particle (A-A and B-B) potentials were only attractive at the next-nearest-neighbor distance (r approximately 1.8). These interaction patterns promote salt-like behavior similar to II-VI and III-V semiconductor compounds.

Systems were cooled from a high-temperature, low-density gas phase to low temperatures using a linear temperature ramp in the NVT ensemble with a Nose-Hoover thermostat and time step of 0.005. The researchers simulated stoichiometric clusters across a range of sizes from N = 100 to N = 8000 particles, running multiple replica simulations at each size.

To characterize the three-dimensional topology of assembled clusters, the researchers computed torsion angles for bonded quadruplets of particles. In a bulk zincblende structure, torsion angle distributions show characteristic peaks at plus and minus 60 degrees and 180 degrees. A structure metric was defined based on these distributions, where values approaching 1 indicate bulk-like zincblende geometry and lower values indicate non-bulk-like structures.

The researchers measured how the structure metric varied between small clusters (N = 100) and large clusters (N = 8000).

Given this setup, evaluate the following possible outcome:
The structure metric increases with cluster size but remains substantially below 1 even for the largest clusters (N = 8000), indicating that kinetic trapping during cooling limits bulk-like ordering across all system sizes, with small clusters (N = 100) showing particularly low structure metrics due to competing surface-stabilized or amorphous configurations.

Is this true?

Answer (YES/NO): NO